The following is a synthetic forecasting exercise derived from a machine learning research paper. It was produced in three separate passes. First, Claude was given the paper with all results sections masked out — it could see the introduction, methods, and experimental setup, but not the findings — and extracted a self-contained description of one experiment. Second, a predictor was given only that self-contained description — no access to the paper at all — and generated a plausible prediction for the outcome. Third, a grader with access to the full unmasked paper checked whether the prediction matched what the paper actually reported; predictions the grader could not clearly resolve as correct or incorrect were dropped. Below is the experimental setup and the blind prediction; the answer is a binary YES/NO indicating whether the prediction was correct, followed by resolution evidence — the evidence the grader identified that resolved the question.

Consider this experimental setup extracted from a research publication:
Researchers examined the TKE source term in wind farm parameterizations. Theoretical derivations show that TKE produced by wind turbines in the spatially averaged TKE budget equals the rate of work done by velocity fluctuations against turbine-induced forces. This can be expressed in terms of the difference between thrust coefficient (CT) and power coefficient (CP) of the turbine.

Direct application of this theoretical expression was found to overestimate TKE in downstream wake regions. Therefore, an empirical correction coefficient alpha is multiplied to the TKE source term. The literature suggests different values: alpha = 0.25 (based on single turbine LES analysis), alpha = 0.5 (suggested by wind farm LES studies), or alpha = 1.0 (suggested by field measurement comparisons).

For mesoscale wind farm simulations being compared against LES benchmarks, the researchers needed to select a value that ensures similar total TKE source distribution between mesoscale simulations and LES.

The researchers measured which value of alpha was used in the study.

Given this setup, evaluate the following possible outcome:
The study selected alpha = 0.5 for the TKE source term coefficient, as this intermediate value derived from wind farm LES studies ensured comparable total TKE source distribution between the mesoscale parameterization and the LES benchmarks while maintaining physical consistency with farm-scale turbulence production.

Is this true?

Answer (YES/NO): YES